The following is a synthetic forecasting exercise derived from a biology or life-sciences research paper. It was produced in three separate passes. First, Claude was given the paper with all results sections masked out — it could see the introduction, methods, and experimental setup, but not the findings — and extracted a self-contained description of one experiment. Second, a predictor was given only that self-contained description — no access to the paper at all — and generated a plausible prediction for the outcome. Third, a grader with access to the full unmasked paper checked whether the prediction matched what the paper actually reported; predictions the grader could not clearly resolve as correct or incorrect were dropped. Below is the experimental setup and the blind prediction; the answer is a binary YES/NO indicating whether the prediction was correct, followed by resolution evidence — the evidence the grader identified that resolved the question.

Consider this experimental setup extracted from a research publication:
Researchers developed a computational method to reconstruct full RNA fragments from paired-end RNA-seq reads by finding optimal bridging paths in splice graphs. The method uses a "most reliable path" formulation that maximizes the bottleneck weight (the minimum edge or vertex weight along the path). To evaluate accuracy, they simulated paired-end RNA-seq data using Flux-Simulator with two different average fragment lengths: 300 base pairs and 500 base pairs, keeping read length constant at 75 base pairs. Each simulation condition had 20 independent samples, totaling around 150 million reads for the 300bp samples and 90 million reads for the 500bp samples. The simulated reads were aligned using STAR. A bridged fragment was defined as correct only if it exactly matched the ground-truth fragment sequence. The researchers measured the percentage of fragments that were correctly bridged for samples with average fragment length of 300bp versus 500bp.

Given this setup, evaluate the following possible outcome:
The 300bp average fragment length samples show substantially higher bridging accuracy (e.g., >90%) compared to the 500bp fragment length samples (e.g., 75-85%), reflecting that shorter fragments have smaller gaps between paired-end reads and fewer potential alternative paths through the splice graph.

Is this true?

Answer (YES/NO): NO